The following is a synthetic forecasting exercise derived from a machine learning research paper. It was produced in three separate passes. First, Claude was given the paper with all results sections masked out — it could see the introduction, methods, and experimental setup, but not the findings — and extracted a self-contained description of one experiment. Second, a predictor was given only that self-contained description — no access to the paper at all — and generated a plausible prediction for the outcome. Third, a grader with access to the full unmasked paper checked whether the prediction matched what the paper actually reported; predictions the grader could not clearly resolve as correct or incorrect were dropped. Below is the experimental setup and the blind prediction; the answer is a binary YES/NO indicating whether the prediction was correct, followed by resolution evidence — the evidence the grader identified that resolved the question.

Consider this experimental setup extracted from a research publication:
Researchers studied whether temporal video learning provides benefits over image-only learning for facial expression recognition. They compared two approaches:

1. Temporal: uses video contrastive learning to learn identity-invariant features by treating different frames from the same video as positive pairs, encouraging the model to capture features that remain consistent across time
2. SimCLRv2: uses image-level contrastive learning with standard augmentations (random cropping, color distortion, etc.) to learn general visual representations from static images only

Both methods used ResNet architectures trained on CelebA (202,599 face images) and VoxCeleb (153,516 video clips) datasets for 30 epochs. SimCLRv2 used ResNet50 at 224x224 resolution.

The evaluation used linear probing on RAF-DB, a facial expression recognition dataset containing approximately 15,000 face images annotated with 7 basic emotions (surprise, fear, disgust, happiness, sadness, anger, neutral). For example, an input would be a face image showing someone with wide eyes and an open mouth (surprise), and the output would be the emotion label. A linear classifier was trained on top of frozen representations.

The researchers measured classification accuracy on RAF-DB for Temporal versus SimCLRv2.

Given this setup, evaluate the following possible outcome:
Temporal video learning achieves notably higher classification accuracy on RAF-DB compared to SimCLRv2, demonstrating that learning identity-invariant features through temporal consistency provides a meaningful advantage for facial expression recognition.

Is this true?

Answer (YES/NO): NO